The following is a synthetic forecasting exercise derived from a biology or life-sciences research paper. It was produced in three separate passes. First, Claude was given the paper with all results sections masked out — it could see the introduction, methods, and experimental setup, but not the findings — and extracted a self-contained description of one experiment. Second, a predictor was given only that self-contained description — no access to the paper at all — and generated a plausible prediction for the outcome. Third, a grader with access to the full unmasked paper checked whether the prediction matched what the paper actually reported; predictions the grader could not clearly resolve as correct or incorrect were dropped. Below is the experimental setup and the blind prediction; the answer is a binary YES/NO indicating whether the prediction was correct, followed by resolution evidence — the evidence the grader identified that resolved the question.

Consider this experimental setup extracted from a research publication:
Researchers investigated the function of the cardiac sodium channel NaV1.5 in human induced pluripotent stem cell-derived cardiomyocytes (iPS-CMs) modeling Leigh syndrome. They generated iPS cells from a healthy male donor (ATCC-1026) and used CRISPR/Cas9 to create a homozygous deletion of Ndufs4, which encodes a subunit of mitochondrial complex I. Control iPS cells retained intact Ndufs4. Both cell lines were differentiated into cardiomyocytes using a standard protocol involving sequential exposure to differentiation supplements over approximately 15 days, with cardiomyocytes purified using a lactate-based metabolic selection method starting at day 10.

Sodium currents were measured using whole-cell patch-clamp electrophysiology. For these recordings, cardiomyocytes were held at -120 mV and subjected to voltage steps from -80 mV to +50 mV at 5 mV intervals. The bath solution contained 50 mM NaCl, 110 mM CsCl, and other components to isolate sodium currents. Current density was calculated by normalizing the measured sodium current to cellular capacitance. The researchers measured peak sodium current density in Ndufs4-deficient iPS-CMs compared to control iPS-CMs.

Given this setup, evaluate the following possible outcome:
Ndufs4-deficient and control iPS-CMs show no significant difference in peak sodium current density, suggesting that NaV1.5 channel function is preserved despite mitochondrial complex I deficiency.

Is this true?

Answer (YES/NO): NO